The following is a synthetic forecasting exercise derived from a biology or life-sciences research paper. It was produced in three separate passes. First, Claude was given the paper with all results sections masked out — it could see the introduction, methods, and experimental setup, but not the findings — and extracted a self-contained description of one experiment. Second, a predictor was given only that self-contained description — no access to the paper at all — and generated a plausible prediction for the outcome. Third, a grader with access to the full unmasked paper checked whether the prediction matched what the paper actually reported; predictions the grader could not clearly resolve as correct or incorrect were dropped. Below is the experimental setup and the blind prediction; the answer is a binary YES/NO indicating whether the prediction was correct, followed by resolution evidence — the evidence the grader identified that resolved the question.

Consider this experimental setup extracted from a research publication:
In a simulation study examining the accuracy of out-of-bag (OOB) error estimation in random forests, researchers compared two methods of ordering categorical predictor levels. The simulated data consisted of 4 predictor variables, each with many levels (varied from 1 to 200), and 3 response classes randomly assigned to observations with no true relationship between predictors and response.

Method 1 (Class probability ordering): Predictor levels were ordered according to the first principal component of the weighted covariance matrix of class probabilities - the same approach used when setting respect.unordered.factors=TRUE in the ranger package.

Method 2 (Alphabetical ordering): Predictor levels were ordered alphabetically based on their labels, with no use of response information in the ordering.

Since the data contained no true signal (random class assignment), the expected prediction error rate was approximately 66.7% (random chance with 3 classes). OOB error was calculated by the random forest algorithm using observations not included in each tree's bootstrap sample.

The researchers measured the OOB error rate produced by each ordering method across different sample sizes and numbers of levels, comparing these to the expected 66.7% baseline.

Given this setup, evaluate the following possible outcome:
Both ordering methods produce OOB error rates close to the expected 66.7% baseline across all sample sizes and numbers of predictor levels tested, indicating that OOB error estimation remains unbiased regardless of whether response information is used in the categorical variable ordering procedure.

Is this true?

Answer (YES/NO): NO